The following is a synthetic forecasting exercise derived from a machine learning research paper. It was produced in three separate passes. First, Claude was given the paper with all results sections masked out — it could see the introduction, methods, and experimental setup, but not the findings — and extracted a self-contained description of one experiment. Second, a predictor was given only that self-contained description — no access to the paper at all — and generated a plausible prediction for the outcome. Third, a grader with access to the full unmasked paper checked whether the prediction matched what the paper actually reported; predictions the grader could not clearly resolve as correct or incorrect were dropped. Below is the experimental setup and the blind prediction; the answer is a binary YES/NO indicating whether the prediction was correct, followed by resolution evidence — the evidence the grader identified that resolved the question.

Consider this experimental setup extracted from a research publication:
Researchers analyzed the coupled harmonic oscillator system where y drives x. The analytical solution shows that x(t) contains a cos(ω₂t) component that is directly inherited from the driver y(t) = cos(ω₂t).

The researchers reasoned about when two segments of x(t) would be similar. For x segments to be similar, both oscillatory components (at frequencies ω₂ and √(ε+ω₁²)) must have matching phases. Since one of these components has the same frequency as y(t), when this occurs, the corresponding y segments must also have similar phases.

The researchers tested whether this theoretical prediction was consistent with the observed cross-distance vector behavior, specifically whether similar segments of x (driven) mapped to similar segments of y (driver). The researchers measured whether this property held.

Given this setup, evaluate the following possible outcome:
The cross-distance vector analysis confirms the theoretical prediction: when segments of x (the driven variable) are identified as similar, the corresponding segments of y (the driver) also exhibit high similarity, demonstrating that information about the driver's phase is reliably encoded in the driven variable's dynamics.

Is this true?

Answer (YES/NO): YES